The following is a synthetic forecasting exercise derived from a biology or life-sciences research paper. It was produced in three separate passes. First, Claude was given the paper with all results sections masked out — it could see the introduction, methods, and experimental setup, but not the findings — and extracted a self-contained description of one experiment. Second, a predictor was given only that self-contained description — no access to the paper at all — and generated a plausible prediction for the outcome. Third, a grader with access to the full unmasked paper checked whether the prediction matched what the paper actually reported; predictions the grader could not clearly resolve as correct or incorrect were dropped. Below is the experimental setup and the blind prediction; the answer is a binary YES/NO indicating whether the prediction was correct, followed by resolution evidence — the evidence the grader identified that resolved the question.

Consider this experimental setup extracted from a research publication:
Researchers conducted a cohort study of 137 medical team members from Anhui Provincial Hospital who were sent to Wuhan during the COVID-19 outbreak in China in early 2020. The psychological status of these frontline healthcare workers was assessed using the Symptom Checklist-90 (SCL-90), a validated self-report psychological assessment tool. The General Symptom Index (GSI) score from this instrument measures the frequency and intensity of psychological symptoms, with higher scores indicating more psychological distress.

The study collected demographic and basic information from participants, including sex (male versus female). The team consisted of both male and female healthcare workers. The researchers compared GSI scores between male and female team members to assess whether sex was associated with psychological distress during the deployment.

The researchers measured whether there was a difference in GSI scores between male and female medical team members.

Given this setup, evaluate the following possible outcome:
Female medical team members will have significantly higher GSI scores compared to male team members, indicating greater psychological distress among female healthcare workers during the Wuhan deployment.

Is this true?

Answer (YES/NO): NO